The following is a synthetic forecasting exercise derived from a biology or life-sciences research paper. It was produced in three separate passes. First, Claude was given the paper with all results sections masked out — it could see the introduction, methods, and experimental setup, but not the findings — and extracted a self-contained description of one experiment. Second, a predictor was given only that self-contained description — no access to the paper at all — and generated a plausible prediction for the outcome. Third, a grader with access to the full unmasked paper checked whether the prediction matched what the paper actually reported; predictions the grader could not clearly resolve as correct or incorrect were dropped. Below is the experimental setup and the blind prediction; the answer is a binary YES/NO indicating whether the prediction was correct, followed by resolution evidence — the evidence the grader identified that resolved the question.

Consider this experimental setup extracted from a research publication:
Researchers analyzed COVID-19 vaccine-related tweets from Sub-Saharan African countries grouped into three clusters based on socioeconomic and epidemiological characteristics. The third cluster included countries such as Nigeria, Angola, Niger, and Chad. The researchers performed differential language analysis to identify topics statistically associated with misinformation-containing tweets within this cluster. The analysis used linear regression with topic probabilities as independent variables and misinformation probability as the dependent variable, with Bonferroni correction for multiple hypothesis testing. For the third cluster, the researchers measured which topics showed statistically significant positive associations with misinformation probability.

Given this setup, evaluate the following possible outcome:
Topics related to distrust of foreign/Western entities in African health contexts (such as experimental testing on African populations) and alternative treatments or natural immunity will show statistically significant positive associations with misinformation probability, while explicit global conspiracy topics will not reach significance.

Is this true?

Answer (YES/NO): NO